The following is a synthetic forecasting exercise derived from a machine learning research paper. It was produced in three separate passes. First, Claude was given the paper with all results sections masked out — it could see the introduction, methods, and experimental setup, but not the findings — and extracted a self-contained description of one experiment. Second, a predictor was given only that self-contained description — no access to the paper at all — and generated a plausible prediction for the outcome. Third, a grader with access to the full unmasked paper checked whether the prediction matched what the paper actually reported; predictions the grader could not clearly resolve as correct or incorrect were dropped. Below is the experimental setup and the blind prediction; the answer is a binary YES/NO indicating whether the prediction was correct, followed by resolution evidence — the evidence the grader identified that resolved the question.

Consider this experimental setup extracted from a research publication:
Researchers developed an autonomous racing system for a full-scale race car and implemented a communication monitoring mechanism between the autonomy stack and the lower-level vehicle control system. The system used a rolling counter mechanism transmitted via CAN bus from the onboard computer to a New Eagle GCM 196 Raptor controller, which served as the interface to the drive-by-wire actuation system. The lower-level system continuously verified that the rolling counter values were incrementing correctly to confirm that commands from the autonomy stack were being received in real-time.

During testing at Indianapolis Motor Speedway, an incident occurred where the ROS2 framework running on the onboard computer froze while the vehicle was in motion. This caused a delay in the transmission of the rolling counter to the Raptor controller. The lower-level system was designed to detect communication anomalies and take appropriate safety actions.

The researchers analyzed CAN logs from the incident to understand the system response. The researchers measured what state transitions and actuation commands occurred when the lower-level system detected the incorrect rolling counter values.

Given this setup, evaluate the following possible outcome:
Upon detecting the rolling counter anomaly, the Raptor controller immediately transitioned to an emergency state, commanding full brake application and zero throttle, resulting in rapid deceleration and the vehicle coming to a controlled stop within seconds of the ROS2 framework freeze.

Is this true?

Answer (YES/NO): NO